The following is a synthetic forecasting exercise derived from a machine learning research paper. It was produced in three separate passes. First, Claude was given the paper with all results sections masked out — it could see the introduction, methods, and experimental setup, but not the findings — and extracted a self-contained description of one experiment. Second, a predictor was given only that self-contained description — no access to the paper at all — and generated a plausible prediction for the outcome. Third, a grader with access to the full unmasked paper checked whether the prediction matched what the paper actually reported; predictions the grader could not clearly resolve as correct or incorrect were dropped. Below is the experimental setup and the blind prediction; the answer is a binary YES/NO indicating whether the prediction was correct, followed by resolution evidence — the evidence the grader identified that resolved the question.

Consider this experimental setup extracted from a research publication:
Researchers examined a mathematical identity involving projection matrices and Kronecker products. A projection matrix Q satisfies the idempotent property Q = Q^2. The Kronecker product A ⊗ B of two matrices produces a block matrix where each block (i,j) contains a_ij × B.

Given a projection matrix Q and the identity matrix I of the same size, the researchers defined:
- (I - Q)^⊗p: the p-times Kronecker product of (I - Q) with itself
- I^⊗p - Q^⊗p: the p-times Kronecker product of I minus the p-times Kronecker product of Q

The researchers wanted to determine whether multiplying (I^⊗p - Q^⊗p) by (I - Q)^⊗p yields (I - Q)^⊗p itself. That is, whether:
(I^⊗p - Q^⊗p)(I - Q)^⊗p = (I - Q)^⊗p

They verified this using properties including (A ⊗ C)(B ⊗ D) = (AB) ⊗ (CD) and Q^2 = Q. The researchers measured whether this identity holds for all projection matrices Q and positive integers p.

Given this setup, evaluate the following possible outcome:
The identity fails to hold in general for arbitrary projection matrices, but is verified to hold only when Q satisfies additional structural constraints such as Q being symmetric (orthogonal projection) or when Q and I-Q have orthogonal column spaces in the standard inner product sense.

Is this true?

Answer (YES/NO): NO